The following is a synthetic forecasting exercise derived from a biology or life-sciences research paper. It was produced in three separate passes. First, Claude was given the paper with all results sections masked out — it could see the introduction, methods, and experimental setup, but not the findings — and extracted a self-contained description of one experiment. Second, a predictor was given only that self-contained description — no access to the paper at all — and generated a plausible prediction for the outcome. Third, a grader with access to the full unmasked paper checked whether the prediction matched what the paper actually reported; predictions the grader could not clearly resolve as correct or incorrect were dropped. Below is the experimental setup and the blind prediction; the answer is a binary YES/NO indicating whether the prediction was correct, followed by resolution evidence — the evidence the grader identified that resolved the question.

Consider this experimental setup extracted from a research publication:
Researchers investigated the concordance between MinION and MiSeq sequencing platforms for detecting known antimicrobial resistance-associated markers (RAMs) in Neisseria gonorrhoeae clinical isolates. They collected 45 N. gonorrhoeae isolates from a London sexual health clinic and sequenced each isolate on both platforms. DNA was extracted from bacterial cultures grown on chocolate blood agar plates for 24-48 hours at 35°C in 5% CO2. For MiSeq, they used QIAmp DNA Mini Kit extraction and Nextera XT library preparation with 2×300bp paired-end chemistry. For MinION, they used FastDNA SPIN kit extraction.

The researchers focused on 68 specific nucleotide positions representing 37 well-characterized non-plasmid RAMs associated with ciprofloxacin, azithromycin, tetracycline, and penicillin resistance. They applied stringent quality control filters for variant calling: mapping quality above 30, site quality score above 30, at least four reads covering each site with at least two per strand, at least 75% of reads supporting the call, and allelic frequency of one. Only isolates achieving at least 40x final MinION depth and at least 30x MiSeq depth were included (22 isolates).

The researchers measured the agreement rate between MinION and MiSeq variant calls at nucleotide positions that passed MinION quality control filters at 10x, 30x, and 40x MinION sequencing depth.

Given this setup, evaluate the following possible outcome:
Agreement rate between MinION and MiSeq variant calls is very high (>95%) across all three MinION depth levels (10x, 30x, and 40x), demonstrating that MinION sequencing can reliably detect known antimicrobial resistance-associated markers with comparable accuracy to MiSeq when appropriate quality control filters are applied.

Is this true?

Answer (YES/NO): YES